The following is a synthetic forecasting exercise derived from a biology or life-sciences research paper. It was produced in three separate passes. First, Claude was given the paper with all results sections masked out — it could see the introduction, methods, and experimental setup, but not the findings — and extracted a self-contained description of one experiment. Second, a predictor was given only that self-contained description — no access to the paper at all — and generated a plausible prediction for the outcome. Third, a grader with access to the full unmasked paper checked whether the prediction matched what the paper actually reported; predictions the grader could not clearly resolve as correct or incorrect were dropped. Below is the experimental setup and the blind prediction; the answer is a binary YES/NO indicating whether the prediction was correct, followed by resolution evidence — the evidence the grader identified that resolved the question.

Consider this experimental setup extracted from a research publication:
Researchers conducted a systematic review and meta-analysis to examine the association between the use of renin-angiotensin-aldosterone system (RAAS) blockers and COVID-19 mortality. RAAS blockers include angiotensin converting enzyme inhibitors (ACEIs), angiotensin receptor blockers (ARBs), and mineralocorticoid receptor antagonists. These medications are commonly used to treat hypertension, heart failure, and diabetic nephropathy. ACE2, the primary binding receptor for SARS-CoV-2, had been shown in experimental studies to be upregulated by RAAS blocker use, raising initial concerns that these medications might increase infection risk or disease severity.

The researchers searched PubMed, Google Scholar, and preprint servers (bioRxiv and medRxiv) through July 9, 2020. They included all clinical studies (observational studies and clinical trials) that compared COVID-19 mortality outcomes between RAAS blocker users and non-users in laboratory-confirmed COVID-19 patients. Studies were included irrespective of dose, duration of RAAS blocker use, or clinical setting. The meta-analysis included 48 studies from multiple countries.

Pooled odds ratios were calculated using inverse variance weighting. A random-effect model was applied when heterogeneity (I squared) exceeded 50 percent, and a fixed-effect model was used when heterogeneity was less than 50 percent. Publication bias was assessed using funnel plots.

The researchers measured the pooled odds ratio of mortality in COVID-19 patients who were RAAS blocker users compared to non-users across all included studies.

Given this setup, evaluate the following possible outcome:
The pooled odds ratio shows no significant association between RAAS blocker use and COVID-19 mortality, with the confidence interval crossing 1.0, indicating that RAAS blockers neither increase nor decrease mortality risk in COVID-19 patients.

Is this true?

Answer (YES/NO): YES